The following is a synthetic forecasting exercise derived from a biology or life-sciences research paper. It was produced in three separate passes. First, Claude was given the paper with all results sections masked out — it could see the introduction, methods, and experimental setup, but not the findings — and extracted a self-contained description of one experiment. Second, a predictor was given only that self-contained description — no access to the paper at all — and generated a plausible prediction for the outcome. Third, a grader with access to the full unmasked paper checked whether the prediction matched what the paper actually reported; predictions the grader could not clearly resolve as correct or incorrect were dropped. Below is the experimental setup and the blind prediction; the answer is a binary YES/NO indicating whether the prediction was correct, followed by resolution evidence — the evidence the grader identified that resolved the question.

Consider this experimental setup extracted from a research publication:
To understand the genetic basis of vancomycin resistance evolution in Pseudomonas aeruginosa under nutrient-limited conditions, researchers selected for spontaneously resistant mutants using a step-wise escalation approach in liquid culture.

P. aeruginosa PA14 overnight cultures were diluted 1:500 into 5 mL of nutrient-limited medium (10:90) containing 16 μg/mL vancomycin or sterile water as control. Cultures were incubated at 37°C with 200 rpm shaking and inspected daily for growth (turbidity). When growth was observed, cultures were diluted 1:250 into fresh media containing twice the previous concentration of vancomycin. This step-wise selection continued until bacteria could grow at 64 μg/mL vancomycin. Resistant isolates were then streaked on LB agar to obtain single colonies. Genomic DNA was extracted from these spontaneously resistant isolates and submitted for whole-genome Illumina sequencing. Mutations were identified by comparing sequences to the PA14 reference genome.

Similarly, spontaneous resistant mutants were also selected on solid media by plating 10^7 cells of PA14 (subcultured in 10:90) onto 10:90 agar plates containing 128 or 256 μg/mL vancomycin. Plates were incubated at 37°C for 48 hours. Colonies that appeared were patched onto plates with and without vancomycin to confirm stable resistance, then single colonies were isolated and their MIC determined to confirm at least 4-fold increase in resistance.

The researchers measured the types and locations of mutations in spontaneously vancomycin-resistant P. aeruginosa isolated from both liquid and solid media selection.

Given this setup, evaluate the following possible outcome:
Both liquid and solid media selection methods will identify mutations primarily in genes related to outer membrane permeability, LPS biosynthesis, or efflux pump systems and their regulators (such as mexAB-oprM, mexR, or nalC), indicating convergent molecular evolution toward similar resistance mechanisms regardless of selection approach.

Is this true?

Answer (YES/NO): NO